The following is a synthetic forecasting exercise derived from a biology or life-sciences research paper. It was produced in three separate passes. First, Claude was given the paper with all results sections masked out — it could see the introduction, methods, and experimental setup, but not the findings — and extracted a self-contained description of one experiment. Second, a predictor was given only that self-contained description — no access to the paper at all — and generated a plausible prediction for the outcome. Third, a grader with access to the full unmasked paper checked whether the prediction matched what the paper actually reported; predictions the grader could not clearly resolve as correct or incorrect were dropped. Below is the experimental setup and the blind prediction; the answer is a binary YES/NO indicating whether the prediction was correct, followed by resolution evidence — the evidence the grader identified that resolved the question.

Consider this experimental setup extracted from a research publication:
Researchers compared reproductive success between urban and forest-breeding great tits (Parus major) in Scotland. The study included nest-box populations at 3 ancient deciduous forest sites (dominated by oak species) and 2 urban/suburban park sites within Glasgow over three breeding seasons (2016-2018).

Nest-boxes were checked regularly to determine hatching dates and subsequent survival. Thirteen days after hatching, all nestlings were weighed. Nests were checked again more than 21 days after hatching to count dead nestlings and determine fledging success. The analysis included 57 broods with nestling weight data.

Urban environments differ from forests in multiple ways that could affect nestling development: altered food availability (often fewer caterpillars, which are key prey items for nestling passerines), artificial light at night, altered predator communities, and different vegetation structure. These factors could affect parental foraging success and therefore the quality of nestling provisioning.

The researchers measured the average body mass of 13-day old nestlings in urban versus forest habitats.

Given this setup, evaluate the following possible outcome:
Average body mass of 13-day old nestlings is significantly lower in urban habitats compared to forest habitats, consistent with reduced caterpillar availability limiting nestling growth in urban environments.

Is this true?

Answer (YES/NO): YES